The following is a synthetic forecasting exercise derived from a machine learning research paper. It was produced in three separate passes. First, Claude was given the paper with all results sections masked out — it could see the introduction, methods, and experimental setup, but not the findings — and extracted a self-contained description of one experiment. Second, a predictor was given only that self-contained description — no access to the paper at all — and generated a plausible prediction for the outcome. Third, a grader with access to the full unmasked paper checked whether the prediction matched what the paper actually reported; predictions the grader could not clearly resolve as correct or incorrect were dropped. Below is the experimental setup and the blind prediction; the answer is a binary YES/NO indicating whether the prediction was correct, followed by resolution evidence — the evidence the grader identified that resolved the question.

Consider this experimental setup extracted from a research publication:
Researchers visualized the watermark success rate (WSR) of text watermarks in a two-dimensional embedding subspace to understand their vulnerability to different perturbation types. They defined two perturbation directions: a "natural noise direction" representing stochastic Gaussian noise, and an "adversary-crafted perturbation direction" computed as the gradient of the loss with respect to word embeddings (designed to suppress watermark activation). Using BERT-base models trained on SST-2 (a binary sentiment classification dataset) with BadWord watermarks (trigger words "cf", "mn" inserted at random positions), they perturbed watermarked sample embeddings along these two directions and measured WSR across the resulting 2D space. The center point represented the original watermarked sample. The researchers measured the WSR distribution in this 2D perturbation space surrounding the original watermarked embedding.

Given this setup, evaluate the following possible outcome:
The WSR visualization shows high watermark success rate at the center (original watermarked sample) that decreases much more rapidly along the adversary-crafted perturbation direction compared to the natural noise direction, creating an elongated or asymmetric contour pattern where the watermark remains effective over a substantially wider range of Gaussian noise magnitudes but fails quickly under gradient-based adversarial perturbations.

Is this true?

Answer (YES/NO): YES